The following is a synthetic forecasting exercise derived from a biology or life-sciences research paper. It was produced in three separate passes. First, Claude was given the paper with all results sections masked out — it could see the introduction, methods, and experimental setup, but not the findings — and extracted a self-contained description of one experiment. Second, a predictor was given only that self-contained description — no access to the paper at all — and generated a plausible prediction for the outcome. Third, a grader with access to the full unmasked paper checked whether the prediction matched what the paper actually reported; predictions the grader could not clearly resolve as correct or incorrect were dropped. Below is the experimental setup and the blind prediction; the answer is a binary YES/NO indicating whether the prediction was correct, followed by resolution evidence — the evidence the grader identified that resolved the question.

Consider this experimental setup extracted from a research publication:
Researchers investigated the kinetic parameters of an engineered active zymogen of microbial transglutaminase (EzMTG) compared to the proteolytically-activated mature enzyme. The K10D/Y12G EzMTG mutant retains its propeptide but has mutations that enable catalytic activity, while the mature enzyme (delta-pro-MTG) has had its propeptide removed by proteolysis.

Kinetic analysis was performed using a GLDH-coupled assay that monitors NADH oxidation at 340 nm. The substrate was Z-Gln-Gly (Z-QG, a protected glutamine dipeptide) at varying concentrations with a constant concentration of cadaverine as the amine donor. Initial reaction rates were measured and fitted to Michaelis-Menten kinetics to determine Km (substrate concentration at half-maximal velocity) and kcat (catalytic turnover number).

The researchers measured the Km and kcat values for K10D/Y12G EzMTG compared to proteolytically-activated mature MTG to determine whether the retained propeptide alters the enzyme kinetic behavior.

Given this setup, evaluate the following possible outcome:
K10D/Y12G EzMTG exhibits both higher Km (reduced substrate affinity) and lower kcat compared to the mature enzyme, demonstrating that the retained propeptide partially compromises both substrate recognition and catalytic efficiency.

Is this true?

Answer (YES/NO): NO